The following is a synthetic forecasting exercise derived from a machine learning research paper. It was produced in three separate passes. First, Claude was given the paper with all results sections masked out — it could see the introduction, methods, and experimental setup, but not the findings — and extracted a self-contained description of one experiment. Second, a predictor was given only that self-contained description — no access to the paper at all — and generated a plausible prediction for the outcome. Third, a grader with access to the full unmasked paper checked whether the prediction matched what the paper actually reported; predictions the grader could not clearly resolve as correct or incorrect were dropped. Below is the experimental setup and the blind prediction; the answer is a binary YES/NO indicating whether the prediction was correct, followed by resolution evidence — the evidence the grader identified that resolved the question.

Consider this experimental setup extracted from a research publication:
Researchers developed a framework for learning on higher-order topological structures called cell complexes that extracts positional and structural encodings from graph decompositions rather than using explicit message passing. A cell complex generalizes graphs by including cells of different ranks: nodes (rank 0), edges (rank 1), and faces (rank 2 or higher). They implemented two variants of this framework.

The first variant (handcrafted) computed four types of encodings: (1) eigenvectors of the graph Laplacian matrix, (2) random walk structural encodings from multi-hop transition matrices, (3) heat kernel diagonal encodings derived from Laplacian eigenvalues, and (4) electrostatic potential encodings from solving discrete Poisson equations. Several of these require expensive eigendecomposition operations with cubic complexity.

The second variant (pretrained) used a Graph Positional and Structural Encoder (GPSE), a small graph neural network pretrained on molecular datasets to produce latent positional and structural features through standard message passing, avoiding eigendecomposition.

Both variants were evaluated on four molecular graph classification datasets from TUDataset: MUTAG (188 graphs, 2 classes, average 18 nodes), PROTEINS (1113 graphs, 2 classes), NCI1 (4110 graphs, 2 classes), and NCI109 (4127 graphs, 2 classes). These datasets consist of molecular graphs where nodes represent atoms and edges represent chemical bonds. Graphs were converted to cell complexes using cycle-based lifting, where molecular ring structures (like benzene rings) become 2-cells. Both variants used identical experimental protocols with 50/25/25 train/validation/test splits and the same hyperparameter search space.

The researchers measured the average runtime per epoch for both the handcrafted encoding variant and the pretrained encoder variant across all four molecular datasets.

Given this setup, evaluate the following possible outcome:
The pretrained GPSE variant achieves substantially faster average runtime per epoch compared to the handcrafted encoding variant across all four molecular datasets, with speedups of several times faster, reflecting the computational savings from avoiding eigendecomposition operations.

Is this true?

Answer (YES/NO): NO